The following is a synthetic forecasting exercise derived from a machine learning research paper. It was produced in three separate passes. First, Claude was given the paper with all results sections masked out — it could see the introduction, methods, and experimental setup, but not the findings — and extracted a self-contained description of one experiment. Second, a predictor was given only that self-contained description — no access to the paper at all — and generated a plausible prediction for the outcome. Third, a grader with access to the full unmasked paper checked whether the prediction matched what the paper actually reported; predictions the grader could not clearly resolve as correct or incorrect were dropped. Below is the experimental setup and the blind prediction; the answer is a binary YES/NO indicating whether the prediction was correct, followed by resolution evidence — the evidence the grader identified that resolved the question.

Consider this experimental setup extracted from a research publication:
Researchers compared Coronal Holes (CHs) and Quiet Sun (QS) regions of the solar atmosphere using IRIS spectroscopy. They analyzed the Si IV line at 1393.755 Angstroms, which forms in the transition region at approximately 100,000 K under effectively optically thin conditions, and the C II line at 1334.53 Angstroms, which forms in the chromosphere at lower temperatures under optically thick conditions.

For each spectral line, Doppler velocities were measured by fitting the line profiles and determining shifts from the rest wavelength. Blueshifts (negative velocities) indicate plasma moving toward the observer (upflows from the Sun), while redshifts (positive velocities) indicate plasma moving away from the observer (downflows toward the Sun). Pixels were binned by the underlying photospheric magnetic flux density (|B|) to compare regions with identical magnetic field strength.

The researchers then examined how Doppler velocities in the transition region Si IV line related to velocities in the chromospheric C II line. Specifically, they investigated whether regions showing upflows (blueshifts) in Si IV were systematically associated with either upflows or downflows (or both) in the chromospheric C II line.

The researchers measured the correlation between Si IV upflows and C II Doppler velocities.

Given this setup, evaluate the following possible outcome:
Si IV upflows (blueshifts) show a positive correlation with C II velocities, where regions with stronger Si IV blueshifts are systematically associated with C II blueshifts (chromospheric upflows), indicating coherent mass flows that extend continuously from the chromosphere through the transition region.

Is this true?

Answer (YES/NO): YES